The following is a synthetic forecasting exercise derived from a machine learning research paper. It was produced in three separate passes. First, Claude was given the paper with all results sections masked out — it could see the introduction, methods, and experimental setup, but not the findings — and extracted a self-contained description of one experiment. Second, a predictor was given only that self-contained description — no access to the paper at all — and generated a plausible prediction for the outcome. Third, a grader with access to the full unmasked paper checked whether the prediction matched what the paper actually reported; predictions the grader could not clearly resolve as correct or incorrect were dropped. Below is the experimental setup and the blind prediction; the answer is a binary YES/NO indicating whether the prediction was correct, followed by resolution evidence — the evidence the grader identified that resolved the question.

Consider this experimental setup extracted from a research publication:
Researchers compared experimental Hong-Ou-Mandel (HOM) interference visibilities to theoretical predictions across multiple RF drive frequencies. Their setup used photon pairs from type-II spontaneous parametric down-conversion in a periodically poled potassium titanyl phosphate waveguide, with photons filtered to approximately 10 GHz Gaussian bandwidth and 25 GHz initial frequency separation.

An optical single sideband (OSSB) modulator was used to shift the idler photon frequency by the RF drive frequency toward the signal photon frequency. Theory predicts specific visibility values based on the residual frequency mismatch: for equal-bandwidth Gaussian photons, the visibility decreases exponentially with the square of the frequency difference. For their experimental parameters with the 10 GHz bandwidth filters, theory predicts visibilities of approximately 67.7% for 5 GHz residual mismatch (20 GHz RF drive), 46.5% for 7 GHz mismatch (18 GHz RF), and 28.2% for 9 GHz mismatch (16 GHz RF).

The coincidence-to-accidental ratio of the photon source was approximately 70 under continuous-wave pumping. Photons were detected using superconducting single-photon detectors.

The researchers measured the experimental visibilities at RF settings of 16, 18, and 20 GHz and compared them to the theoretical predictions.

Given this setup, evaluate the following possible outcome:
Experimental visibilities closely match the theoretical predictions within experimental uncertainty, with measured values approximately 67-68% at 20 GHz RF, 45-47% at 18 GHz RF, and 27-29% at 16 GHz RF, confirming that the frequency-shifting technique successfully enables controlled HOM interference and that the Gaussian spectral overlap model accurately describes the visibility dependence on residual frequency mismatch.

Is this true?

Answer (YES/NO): NO